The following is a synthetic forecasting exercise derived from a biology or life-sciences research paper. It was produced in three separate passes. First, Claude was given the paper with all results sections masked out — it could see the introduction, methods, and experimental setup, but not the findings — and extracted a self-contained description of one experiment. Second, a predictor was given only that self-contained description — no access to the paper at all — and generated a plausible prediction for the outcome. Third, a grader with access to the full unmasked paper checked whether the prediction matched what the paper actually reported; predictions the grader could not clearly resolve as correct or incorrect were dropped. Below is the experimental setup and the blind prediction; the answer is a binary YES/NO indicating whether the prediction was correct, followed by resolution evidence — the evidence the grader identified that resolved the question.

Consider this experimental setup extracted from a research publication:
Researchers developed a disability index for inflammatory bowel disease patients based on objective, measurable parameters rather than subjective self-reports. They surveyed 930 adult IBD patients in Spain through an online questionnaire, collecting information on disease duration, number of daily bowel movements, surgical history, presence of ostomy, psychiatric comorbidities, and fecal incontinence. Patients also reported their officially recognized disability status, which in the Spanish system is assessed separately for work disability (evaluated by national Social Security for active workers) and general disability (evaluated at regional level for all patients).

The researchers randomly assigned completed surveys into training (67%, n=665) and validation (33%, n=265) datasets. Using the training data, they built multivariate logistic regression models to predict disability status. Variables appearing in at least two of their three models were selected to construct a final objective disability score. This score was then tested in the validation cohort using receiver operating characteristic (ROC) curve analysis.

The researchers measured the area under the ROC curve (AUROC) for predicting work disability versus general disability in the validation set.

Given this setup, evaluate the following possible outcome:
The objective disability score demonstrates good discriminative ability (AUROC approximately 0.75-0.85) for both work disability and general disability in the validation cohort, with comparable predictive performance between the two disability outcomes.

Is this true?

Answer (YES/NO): NO